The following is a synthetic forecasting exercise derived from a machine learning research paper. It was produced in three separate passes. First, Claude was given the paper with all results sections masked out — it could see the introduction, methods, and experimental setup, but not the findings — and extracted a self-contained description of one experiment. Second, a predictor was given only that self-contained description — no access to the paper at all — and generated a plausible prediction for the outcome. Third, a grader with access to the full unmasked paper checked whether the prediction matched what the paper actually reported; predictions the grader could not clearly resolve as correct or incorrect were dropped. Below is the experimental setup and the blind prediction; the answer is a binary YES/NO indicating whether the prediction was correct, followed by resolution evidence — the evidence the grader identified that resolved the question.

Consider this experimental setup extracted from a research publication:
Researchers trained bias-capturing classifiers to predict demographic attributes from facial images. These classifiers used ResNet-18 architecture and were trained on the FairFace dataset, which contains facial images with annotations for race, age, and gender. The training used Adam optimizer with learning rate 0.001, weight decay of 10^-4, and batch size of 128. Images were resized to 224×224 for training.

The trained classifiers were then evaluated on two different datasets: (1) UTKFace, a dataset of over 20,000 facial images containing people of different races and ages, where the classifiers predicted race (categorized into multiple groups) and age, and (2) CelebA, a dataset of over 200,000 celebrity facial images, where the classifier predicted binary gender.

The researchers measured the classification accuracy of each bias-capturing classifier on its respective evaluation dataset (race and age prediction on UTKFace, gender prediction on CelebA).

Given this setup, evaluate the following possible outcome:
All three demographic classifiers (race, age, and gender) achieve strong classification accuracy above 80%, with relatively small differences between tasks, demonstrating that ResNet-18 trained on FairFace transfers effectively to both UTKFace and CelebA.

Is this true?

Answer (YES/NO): NO